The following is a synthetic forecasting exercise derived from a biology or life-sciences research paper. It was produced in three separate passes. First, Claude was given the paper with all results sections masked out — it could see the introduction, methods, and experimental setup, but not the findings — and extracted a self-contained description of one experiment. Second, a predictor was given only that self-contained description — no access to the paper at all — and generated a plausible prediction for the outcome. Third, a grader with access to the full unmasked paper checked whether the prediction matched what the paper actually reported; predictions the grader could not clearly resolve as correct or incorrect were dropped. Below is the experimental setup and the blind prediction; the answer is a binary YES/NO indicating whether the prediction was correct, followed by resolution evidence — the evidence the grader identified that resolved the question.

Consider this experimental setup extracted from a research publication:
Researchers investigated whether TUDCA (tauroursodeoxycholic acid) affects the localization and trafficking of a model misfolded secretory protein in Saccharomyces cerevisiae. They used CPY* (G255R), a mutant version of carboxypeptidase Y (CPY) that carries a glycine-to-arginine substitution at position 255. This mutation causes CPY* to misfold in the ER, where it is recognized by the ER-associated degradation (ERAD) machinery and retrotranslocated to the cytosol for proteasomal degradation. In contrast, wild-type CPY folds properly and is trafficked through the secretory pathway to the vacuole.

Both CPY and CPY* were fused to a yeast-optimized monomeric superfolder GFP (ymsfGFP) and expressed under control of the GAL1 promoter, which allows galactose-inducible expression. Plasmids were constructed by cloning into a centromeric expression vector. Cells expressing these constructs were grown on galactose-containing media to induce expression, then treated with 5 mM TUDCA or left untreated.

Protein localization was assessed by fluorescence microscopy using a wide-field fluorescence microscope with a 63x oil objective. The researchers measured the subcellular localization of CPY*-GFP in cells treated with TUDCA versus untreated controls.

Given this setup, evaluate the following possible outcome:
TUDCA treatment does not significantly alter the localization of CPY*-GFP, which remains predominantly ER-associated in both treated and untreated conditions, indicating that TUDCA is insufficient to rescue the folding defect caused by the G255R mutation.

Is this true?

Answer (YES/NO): YES